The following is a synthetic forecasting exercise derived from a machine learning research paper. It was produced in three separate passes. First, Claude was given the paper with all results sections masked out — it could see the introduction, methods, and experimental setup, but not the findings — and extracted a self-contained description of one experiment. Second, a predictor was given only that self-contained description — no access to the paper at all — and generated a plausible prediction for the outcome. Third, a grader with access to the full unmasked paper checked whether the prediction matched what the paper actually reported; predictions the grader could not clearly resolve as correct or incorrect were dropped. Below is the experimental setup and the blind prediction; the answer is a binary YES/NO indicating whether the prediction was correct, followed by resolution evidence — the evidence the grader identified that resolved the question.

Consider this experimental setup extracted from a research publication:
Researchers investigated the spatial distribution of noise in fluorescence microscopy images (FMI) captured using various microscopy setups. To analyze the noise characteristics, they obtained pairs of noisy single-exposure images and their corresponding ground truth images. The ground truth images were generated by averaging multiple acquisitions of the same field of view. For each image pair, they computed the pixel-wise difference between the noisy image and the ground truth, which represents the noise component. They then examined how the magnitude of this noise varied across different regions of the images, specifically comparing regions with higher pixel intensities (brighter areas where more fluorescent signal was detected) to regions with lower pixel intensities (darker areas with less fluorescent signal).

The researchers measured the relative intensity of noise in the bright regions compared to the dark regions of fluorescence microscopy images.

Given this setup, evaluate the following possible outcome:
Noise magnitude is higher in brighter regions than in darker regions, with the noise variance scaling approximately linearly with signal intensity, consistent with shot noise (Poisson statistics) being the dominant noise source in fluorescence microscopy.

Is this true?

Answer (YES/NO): NO